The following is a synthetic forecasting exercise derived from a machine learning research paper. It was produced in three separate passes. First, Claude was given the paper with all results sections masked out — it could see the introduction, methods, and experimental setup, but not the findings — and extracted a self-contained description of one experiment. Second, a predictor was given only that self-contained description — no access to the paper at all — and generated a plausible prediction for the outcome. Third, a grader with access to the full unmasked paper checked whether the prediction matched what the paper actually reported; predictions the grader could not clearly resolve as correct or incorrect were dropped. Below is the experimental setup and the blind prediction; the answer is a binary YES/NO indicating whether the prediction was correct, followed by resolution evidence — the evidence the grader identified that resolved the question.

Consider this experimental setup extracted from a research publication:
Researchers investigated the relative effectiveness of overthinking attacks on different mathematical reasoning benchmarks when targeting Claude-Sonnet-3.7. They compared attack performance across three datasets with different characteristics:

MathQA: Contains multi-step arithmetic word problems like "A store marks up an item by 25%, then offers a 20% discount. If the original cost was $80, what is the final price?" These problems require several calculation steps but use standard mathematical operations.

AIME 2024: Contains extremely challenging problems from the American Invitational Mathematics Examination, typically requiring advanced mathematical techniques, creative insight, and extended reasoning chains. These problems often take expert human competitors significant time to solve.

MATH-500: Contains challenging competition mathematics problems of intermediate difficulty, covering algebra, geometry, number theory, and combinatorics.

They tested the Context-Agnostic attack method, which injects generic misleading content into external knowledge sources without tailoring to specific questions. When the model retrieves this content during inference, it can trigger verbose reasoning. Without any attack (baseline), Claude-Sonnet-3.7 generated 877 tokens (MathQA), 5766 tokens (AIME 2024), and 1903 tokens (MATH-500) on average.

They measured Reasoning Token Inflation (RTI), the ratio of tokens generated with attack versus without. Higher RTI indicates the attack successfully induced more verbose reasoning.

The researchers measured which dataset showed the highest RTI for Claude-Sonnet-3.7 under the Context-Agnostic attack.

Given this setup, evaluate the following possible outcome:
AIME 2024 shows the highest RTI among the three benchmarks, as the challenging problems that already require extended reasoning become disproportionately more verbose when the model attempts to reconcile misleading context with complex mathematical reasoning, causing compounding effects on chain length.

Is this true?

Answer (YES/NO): NO